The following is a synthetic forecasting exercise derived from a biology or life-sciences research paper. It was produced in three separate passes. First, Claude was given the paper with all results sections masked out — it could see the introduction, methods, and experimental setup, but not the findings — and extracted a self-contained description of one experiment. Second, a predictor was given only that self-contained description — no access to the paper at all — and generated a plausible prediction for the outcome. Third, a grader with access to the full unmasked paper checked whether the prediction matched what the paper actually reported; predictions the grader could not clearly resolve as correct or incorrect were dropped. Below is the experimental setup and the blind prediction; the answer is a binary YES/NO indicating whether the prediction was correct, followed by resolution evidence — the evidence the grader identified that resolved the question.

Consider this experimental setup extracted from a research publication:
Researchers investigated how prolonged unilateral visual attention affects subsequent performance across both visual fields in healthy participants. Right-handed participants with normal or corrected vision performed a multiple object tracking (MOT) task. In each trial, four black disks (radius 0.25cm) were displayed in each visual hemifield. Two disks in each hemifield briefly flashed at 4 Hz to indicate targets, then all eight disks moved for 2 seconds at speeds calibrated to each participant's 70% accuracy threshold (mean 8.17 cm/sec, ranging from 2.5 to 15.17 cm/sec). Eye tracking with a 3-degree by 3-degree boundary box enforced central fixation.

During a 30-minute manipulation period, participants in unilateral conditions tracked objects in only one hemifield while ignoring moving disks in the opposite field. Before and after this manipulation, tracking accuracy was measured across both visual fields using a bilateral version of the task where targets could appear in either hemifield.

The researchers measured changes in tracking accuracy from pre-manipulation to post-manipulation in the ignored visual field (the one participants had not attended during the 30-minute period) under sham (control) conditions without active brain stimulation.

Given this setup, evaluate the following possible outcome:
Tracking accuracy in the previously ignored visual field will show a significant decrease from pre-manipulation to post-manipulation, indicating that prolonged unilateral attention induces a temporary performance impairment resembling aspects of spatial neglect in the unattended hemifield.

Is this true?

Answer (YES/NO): NO